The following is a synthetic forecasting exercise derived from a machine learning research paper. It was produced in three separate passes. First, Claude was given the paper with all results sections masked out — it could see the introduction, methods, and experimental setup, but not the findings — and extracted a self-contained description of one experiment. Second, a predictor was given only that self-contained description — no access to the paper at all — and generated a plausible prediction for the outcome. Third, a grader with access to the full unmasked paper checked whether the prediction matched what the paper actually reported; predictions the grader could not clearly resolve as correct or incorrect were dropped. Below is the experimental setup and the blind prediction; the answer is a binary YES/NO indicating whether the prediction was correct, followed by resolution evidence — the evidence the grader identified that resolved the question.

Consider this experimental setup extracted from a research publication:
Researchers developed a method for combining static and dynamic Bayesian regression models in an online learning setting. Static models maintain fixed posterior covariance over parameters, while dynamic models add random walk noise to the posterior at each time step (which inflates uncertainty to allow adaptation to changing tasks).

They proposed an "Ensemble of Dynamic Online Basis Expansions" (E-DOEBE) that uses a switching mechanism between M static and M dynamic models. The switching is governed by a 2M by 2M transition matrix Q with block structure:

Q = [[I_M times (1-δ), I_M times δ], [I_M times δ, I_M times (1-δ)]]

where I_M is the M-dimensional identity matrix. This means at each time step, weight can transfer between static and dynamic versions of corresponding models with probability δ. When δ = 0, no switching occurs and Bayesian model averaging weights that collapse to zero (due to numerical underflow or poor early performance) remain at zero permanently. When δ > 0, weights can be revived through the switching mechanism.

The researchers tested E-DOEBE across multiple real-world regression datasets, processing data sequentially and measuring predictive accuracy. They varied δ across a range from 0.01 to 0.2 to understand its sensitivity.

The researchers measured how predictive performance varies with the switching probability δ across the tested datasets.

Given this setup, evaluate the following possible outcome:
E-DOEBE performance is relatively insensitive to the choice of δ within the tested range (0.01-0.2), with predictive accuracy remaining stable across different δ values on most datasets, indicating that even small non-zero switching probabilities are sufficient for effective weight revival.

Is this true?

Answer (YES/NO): YES